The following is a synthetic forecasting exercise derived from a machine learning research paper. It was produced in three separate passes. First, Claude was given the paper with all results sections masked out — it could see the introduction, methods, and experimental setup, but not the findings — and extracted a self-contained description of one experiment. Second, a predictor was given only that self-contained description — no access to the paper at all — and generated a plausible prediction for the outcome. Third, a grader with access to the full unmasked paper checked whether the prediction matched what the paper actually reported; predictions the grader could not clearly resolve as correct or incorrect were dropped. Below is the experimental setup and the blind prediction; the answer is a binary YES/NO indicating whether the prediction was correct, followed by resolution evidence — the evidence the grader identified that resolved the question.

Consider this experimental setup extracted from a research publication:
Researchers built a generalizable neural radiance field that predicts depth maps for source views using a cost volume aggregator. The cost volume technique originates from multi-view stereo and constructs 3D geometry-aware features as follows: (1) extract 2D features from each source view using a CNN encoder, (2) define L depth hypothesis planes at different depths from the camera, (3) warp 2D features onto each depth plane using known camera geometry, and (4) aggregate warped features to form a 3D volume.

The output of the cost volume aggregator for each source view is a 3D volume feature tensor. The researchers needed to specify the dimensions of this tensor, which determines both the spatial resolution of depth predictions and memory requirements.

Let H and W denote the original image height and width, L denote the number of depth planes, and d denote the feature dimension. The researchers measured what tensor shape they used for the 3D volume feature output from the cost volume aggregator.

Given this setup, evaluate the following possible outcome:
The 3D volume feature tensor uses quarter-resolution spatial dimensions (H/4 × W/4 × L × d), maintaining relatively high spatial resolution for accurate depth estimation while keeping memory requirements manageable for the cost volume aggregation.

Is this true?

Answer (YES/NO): NO